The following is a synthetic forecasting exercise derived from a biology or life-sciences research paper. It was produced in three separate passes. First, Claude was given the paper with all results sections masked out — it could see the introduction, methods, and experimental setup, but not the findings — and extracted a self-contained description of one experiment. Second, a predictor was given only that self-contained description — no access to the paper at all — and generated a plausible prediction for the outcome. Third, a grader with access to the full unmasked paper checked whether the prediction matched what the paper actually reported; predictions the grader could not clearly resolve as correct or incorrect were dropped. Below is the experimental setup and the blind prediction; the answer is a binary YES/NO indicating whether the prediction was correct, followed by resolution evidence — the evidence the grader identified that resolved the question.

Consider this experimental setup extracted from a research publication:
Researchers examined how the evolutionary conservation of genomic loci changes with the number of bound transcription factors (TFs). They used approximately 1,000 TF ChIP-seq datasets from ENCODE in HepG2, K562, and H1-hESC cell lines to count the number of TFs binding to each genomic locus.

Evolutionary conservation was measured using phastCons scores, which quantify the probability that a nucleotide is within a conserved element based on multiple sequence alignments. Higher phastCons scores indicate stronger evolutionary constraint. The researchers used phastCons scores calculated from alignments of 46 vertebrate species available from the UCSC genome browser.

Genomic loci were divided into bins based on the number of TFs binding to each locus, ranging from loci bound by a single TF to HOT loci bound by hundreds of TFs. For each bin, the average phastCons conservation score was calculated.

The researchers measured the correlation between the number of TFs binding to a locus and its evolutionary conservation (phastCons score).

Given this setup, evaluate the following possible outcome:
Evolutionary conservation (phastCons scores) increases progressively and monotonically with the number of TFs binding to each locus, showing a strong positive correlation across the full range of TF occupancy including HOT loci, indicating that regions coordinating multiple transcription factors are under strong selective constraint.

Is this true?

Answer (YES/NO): YES